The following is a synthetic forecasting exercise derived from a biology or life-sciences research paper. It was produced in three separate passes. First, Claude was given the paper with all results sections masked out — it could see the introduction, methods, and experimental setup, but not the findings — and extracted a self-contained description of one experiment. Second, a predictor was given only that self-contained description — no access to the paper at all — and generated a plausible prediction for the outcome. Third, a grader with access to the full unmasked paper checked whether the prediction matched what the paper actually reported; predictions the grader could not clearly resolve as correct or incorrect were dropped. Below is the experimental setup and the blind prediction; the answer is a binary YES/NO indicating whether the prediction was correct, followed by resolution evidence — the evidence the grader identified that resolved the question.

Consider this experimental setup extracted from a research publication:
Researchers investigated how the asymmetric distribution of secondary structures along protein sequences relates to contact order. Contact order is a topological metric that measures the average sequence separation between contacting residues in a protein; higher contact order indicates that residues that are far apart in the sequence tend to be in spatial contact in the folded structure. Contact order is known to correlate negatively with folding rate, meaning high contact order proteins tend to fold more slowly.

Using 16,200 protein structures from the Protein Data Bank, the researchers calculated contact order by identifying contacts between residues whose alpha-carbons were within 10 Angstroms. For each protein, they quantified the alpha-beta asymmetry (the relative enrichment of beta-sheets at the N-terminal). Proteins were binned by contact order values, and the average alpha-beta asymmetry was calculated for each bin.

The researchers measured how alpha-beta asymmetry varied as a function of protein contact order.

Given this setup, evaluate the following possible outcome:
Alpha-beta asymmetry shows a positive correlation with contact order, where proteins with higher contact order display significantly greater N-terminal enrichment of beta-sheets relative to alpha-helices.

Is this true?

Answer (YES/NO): NO